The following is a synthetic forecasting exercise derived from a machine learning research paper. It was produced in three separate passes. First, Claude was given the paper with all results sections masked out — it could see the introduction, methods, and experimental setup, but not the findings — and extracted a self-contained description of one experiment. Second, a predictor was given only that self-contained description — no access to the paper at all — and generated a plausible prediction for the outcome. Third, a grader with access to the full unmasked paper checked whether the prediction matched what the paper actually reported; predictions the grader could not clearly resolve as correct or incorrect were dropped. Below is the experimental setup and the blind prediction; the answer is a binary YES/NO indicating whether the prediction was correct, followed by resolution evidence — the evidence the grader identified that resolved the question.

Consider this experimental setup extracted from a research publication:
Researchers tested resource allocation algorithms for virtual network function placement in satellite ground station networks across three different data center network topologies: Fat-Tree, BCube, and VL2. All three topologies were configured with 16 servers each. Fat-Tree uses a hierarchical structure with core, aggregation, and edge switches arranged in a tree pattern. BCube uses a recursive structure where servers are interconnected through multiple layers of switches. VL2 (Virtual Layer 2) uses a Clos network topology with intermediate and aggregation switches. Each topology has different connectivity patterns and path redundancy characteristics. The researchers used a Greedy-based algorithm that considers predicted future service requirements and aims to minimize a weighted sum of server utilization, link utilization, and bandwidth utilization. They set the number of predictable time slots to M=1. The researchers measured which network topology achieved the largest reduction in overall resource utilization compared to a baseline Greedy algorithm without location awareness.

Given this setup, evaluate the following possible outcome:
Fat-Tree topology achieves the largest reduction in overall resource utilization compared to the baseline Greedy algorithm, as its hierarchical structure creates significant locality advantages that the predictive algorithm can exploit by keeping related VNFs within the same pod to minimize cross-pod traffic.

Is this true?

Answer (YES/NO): YES